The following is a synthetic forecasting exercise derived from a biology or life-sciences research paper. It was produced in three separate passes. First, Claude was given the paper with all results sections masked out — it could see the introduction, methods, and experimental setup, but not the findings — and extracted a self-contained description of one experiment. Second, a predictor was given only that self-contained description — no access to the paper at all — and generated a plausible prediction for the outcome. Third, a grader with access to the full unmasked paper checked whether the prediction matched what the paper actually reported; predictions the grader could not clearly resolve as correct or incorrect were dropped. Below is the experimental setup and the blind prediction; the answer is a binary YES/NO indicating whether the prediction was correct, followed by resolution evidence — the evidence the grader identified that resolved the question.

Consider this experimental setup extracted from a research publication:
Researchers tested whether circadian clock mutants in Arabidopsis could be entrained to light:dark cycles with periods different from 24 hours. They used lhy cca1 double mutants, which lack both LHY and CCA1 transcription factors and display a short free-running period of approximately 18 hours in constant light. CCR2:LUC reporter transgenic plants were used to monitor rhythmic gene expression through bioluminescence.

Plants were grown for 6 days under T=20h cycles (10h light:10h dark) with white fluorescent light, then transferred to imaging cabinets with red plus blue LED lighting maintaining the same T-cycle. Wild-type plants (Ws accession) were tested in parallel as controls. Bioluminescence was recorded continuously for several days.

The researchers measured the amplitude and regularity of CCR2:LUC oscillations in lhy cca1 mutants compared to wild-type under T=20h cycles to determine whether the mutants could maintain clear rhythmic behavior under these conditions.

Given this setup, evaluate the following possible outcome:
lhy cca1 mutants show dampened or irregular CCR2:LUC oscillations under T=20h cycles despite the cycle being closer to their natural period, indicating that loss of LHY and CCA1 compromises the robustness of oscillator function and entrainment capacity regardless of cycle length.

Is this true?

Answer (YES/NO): NO